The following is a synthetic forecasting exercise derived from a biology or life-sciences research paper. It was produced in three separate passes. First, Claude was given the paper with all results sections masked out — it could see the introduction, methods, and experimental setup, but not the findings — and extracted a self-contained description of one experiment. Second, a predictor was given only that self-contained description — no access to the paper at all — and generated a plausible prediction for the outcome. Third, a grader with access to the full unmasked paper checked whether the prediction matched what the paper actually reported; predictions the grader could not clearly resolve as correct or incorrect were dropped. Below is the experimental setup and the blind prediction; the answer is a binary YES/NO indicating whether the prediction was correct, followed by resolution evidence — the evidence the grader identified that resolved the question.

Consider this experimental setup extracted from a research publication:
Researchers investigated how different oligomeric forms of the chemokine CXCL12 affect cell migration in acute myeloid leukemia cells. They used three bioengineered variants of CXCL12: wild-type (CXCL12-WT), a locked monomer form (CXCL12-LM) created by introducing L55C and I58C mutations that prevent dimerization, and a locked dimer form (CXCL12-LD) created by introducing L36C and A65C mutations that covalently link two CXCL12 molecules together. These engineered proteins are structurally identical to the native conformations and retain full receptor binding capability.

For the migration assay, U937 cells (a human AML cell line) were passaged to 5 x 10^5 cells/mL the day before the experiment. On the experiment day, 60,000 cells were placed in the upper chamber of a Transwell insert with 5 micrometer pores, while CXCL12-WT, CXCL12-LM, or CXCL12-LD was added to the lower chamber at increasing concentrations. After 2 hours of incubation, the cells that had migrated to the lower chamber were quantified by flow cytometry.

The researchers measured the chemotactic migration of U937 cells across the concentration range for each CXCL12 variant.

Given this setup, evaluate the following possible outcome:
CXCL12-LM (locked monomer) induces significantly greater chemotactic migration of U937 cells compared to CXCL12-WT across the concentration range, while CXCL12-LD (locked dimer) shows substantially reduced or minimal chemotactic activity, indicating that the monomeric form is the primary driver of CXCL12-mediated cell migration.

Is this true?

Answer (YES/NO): NO